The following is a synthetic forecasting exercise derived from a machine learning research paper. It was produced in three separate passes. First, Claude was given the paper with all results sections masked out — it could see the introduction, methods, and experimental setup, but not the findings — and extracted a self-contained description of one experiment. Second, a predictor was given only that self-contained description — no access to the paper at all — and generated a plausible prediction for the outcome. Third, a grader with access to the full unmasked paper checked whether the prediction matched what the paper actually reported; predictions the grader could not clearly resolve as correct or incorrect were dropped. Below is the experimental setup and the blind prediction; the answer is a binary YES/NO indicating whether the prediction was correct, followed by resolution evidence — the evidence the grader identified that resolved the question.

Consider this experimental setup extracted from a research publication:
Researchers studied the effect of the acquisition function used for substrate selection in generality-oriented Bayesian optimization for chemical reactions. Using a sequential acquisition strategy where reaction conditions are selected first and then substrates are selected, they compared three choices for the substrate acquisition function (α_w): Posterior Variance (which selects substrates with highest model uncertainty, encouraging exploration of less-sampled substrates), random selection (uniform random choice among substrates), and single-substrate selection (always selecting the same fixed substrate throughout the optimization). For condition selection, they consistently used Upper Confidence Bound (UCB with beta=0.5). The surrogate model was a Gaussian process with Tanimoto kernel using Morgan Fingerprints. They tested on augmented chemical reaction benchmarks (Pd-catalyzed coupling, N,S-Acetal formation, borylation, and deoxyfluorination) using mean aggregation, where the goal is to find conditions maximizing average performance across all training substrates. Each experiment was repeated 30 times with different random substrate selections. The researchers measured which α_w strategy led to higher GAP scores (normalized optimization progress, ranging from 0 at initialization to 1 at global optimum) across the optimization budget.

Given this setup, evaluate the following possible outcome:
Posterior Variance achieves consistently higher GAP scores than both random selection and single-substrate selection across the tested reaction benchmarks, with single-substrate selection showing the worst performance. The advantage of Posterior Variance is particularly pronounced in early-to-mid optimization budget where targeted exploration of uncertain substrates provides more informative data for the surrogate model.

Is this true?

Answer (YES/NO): NO